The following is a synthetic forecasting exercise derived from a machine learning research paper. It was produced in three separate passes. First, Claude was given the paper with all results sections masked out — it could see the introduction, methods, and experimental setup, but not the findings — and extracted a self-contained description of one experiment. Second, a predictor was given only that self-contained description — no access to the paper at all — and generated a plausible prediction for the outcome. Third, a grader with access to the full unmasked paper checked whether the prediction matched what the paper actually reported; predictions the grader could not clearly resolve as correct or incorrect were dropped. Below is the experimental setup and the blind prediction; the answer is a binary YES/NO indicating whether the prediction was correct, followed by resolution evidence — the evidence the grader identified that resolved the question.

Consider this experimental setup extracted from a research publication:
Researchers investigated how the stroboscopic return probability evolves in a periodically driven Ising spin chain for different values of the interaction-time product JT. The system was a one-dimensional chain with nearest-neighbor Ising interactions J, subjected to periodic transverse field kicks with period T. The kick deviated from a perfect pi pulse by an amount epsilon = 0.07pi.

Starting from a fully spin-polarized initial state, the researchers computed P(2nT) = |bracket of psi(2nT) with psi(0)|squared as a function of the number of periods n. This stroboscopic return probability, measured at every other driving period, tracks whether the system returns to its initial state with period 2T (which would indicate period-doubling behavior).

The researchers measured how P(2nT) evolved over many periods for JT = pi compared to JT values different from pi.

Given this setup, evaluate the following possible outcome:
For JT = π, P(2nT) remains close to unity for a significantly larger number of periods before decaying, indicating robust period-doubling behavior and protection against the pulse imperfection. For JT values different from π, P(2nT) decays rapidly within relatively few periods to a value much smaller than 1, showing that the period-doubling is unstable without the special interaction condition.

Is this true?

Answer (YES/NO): NO